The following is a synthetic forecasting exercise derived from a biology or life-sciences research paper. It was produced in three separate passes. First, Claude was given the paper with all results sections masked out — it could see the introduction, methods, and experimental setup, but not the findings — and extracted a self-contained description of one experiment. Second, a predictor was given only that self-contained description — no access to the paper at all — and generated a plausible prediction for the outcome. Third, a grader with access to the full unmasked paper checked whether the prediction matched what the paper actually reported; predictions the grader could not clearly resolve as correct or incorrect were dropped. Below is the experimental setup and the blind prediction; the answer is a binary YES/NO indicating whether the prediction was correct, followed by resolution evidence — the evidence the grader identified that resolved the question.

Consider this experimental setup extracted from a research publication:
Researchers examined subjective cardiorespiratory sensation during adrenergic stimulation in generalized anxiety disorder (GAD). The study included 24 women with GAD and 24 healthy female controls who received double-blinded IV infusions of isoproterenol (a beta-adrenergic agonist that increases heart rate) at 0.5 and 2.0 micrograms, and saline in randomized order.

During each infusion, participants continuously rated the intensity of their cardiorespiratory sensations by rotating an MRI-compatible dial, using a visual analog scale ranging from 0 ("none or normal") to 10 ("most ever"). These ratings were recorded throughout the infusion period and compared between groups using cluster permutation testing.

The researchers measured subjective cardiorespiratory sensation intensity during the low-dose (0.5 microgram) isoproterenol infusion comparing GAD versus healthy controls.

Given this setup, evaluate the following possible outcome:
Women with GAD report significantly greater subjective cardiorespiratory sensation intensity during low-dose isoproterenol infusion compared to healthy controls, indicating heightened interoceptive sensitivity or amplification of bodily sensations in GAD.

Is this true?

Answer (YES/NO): YES